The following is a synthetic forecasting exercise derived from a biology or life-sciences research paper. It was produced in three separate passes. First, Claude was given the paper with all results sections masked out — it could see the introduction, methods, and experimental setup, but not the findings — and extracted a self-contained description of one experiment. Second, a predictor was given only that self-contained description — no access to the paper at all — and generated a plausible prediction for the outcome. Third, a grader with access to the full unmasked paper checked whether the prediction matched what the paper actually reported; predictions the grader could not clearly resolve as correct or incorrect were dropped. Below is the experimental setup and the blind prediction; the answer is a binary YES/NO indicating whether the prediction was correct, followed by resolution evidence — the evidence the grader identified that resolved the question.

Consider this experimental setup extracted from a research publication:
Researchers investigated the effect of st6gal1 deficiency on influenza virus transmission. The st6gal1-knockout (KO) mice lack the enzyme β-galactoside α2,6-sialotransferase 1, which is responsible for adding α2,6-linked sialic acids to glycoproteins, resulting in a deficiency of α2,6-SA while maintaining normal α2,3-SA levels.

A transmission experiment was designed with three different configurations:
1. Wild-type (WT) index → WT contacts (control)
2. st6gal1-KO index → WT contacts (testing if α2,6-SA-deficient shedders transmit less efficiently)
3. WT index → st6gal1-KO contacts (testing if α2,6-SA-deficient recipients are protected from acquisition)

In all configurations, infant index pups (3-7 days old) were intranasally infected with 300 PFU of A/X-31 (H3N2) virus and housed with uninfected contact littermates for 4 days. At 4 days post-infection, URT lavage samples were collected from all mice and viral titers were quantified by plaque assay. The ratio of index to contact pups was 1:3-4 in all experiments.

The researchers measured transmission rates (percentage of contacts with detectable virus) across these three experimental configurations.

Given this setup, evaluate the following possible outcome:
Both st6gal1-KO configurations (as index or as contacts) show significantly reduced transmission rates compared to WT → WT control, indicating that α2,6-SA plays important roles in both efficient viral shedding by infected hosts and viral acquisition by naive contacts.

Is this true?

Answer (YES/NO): NO